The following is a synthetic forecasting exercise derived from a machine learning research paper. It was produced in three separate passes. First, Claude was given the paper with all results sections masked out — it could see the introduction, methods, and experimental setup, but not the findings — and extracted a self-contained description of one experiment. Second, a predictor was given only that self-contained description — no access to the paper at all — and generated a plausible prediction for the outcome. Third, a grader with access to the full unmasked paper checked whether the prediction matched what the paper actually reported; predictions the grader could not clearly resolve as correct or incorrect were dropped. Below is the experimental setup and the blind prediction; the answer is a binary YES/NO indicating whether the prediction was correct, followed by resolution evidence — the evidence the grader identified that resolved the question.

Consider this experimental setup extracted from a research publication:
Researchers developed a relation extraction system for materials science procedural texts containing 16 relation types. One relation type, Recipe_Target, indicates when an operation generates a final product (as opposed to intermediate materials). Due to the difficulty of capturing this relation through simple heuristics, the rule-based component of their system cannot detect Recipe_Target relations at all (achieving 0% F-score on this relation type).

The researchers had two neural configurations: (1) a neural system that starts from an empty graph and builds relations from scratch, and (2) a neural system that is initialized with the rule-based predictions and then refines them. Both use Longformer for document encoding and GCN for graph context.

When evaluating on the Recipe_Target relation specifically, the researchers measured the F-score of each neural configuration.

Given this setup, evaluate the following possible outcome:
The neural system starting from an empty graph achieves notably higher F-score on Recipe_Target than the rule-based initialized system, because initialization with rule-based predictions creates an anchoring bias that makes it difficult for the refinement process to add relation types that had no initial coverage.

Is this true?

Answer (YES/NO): YES